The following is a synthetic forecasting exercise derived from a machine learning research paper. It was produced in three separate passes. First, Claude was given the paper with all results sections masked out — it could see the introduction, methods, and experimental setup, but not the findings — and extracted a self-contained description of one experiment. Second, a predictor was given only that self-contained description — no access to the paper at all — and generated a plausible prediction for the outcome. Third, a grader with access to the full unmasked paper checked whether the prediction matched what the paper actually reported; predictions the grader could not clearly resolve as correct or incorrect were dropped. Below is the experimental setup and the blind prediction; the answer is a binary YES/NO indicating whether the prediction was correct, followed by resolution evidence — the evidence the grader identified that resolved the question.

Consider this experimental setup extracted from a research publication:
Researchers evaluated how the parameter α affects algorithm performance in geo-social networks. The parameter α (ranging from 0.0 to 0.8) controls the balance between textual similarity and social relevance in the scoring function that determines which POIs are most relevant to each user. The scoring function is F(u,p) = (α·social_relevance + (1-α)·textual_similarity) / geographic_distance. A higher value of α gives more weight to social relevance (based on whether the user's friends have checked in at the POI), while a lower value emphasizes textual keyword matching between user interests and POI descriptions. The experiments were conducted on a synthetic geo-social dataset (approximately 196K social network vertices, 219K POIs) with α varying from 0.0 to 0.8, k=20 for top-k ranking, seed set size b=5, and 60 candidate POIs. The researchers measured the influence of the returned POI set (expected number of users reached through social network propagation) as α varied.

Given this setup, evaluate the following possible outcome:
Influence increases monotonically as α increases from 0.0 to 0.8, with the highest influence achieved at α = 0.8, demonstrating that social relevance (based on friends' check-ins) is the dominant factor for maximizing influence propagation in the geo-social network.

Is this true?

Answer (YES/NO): NO